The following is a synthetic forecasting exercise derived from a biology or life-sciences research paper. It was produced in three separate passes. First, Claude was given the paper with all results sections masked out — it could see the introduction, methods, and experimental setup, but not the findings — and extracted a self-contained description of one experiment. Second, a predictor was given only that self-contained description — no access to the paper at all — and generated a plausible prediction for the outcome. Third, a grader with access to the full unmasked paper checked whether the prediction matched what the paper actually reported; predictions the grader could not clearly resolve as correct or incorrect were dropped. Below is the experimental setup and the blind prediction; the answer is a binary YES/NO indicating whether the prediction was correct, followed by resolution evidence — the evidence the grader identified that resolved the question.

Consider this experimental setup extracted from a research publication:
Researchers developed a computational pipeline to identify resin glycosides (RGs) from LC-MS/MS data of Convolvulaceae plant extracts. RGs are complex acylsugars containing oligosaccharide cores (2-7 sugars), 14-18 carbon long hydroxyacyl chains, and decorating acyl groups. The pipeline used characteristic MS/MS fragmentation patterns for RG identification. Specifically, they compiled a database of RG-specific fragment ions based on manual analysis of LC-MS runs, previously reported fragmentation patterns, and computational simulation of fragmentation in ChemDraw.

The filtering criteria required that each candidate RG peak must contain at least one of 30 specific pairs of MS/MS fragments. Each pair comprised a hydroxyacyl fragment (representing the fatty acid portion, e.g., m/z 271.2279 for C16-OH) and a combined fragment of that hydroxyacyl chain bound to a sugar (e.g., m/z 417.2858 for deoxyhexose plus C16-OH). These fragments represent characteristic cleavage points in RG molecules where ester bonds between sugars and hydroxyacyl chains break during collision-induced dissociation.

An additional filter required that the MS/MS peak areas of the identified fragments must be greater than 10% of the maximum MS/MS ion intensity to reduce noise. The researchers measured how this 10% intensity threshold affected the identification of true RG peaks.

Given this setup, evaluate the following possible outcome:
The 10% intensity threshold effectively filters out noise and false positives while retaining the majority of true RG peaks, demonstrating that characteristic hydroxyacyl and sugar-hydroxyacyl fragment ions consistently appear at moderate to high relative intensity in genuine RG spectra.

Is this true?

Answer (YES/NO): NO